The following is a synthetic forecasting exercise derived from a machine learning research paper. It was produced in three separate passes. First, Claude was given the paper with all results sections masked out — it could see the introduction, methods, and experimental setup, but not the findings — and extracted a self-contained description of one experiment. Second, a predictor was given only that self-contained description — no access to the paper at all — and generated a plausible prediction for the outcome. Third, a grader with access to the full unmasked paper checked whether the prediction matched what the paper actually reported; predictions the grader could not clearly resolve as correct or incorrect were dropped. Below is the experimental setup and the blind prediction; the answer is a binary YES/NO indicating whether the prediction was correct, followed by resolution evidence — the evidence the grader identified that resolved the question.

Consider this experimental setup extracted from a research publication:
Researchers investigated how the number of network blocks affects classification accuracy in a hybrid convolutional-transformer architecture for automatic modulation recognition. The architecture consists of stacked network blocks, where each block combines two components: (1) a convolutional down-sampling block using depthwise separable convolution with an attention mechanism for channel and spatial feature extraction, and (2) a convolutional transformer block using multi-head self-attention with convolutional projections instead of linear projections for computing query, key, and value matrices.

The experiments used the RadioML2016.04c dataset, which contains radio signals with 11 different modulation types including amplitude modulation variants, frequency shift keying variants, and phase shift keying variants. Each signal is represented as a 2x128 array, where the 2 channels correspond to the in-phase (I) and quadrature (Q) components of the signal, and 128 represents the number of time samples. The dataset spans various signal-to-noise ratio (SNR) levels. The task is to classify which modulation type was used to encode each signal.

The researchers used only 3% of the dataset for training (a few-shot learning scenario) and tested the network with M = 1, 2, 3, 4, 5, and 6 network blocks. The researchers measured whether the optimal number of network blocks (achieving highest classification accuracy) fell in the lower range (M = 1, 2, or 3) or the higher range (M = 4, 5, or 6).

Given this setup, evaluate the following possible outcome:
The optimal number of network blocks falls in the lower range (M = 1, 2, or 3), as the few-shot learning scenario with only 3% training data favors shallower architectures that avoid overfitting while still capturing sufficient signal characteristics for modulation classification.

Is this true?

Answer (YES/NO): NO